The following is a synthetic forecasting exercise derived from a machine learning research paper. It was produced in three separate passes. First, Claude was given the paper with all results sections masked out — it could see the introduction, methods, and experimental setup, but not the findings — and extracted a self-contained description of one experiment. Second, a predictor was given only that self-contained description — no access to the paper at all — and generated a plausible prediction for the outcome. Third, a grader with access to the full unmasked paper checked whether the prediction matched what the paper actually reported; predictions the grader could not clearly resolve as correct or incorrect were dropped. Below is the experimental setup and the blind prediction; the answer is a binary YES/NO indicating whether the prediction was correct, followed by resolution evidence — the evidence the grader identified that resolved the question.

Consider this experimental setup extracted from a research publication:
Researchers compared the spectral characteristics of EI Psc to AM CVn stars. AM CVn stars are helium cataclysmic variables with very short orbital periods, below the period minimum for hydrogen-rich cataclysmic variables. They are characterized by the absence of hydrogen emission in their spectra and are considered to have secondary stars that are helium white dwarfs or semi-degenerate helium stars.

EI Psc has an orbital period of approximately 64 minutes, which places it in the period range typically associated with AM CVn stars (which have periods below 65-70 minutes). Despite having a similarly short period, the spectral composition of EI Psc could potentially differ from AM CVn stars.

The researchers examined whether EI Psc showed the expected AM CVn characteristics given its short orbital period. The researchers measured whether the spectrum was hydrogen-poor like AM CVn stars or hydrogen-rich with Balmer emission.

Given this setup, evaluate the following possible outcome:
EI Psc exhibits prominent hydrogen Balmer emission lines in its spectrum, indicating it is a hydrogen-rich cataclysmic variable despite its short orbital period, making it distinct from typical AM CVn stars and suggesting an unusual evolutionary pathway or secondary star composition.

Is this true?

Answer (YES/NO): YES